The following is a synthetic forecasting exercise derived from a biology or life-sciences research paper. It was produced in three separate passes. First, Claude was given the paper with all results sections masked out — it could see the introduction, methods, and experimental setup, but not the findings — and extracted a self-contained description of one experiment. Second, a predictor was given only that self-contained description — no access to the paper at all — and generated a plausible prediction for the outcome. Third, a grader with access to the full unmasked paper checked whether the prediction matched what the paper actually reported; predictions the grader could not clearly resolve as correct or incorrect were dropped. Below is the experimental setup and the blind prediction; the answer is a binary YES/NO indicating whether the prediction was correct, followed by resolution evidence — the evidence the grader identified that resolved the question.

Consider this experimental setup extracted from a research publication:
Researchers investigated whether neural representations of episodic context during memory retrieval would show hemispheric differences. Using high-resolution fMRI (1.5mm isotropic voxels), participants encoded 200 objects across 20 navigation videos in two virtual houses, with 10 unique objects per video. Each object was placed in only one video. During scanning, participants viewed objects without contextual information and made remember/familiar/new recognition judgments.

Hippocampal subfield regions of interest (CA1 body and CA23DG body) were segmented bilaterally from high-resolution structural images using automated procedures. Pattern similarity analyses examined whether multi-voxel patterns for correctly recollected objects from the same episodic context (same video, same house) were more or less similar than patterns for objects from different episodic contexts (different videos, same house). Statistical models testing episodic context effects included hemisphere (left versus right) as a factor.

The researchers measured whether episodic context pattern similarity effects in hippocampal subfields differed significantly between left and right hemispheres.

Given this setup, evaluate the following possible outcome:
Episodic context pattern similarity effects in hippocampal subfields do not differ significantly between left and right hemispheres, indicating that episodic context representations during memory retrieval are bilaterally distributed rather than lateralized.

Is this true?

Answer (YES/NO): NO